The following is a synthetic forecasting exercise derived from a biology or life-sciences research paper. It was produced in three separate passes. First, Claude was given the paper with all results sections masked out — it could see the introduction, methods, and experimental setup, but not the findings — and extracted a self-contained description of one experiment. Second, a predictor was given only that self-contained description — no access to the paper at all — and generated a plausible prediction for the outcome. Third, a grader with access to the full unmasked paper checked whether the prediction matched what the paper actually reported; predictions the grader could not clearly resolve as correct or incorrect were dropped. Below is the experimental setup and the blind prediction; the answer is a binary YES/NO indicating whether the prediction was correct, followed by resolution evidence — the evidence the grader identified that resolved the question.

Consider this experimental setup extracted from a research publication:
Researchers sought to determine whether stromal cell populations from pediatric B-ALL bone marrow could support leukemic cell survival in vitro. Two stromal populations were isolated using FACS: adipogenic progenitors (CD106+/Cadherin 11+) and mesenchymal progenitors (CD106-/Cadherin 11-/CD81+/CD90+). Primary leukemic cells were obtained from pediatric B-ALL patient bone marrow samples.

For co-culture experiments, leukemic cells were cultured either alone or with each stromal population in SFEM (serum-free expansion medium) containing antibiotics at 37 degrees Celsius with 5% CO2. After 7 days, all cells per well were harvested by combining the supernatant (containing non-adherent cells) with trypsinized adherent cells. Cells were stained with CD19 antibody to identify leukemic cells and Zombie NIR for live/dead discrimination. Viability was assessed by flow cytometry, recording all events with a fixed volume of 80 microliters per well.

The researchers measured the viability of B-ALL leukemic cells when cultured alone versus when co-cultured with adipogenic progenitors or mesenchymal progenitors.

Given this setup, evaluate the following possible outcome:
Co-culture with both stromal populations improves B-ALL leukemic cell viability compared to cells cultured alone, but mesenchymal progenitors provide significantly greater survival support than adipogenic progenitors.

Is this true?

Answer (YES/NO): NO